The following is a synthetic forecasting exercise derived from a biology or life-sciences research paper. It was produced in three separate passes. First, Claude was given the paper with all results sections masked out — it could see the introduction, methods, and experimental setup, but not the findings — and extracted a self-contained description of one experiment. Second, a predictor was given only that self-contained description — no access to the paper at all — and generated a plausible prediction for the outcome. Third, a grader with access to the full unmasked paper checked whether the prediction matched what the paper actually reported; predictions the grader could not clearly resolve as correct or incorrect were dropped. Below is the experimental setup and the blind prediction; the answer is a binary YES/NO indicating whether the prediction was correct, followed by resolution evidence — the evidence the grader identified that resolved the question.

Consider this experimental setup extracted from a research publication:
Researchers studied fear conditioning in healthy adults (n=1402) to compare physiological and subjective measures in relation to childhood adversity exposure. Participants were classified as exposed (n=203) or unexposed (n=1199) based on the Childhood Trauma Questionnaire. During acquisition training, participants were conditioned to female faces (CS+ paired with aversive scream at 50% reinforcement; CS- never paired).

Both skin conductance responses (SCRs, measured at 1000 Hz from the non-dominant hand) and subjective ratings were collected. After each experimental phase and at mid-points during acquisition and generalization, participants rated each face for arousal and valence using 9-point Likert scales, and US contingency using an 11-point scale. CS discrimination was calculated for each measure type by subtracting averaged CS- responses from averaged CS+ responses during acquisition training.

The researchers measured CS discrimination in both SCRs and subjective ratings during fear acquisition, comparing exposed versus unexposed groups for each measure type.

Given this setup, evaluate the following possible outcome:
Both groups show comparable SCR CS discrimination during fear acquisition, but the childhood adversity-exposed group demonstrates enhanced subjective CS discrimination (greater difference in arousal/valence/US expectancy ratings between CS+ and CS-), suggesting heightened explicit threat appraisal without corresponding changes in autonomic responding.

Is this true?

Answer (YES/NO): NO